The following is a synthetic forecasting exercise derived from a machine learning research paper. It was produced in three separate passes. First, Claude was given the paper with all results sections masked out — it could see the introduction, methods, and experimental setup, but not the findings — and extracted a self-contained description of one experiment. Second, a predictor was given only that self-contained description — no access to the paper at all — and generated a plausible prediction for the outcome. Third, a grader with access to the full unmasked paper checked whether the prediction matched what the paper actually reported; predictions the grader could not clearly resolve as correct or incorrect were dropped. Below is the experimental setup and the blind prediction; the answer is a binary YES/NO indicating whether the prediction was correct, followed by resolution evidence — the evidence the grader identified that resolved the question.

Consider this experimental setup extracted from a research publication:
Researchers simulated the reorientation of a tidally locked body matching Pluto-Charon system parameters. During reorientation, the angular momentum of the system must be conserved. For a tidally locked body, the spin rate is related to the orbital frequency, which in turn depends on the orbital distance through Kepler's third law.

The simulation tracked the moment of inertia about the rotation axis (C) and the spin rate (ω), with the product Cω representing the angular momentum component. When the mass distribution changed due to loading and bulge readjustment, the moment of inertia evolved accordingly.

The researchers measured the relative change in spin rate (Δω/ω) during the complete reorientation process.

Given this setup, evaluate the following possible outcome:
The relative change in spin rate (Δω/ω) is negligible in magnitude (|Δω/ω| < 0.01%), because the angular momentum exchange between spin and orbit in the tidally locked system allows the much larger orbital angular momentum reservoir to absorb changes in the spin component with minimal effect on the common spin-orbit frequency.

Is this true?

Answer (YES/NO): YES